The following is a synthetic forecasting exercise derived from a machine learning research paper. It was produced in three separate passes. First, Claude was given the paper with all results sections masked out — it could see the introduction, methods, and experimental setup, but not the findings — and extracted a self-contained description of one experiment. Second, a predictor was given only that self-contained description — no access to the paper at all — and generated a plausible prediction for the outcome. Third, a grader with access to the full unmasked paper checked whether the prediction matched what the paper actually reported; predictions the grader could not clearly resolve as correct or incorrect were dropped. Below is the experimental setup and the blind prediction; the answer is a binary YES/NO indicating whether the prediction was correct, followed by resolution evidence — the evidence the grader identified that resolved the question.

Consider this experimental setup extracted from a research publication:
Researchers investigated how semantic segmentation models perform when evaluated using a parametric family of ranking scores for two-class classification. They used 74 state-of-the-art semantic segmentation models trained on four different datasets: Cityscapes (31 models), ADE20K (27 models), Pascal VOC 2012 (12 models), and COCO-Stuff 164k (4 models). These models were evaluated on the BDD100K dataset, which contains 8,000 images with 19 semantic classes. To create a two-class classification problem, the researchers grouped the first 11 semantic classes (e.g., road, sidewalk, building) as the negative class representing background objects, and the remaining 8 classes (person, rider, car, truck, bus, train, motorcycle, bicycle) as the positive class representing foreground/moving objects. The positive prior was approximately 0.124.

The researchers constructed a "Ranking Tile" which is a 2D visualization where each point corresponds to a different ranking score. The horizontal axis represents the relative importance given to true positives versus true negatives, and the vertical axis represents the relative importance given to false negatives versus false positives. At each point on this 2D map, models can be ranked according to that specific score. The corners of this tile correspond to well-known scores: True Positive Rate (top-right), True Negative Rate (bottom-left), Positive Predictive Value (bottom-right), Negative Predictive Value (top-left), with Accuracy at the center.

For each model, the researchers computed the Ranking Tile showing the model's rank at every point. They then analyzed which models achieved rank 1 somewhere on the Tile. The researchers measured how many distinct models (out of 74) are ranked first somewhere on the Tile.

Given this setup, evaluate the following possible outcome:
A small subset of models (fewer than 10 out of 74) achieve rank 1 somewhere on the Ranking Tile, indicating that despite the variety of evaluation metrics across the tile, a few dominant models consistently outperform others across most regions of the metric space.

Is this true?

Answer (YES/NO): YES